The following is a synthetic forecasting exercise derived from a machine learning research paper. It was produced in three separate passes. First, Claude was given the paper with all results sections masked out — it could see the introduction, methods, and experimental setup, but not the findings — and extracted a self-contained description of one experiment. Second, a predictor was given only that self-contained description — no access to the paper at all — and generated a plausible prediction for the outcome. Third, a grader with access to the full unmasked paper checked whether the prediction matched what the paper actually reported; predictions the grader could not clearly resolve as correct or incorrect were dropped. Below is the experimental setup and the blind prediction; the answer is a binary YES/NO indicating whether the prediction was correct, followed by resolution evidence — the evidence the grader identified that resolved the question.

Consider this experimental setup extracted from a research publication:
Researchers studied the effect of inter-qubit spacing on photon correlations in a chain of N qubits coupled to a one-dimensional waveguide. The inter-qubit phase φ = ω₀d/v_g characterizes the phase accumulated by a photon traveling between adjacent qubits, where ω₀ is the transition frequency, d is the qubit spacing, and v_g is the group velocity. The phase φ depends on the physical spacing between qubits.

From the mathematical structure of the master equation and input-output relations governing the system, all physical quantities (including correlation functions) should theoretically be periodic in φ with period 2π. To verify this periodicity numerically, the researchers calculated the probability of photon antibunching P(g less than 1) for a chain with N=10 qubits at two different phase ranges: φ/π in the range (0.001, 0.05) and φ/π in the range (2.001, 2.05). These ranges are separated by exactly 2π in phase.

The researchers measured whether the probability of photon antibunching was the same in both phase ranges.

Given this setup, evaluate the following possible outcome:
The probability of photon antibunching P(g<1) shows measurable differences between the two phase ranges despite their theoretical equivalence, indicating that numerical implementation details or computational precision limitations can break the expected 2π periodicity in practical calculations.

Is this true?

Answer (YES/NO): NO